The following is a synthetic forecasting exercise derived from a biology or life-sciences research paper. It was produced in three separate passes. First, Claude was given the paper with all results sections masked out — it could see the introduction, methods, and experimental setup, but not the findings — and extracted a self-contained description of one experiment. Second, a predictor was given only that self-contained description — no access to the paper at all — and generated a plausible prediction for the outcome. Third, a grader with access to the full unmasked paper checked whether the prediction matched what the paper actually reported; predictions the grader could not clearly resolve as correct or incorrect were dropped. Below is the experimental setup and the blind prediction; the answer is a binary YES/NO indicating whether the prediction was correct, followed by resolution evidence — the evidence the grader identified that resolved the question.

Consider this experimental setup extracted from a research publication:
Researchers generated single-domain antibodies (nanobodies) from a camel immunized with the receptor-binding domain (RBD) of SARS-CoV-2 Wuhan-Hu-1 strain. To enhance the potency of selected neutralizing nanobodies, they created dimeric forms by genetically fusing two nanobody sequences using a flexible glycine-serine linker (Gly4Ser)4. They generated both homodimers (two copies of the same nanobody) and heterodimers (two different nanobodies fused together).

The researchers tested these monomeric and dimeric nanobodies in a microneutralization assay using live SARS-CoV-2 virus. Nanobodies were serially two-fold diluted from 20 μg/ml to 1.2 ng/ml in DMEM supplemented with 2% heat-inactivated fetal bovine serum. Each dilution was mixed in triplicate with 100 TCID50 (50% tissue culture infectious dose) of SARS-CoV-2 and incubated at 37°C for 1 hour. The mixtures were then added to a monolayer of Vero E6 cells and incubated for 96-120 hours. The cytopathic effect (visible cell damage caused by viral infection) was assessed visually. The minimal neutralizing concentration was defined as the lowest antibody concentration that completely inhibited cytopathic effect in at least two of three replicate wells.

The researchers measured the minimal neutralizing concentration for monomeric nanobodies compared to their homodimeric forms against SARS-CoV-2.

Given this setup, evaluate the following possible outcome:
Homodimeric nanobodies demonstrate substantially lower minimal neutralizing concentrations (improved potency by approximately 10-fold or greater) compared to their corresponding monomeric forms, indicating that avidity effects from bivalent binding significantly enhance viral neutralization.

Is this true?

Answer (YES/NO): NO